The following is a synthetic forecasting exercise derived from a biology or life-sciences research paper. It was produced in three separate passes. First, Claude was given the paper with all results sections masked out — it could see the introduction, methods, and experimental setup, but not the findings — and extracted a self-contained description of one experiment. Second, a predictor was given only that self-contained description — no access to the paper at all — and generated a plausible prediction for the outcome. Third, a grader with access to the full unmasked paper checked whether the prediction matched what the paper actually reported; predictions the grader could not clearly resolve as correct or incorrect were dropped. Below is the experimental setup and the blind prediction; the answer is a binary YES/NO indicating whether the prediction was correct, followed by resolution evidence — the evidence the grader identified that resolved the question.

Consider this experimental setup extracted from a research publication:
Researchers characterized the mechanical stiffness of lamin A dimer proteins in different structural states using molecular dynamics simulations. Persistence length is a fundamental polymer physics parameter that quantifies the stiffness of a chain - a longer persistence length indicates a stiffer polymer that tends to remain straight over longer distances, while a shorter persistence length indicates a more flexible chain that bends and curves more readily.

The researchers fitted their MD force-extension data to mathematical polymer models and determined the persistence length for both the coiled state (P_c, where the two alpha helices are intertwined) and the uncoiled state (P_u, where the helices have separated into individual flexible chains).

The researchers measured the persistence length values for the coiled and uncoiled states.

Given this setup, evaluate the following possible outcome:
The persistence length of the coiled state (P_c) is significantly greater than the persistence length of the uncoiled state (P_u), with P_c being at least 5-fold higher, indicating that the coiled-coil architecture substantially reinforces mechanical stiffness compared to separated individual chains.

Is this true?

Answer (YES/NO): YES